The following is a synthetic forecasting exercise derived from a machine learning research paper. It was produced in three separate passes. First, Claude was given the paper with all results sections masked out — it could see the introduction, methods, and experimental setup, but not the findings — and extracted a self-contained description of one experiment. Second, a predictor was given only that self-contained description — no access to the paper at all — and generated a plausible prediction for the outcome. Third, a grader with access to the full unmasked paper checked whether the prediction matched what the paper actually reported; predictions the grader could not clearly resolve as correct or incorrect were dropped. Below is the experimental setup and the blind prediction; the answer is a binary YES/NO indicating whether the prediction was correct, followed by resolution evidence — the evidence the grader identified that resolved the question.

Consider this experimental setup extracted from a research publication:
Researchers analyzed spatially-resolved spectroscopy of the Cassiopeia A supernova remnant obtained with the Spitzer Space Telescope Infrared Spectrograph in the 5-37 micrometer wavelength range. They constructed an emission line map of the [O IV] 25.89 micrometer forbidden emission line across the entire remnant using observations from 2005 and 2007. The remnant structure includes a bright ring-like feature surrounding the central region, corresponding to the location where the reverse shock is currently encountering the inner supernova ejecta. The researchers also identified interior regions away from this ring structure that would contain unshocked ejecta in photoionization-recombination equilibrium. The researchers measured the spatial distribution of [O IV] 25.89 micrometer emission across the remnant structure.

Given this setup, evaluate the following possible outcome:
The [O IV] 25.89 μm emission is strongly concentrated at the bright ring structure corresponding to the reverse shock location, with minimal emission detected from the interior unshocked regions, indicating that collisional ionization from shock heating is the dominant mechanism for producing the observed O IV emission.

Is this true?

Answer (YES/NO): NO